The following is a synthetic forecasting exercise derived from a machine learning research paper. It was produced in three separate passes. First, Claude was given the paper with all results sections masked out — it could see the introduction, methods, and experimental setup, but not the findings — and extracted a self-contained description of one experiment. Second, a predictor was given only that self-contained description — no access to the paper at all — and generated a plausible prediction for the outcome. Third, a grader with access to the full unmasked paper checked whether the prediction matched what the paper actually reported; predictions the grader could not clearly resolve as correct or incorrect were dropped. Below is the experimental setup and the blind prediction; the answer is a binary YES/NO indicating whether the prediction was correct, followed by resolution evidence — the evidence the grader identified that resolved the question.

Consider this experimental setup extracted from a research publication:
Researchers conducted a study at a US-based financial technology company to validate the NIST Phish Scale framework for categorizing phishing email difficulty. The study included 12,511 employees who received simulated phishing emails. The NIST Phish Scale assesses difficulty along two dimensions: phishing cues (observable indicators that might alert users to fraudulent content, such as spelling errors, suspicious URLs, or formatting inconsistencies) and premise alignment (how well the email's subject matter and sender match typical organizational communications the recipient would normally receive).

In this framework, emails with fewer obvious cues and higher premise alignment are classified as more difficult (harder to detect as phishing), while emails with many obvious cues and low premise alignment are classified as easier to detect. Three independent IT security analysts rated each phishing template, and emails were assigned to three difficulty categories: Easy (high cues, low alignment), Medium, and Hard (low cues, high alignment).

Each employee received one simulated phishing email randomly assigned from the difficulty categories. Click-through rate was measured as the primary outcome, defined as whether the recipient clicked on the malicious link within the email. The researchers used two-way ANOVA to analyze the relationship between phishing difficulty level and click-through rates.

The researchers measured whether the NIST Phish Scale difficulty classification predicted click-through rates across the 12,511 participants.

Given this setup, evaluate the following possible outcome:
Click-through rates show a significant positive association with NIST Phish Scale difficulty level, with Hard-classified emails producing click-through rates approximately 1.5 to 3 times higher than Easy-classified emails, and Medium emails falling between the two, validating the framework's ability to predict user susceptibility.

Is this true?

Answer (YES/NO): YES